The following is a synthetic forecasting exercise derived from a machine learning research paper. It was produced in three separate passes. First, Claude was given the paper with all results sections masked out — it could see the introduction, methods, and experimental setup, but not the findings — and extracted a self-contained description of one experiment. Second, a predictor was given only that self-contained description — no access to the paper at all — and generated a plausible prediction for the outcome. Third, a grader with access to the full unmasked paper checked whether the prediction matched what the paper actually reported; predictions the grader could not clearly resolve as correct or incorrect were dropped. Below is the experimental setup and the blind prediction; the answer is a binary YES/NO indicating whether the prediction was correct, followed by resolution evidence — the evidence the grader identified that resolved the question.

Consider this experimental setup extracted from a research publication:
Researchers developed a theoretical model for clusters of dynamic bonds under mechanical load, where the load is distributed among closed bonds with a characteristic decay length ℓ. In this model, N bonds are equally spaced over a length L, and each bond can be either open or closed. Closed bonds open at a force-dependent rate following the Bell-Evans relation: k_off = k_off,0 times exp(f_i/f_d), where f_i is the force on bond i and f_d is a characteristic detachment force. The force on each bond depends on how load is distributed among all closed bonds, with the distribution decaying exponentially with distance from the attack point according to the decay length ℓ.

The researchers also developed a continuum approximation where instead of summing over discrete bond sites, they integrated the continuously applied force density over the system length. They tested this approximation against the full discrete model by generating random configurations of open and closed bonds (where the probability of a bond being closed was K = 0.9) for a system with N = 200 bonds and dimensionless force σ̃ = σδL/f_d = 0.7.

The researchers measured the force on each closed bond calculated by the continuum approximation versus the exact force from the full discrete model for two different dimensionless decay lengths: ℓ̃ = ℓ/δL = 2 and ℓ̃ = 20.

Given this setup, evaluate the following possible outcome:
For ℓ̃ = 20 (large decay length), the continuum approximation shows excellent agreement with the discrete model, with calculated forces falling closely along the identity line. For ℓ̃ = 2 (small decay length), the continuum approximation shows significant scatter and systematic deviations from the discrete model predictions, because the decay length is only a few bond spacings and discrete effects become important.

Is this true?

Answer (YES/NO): NO